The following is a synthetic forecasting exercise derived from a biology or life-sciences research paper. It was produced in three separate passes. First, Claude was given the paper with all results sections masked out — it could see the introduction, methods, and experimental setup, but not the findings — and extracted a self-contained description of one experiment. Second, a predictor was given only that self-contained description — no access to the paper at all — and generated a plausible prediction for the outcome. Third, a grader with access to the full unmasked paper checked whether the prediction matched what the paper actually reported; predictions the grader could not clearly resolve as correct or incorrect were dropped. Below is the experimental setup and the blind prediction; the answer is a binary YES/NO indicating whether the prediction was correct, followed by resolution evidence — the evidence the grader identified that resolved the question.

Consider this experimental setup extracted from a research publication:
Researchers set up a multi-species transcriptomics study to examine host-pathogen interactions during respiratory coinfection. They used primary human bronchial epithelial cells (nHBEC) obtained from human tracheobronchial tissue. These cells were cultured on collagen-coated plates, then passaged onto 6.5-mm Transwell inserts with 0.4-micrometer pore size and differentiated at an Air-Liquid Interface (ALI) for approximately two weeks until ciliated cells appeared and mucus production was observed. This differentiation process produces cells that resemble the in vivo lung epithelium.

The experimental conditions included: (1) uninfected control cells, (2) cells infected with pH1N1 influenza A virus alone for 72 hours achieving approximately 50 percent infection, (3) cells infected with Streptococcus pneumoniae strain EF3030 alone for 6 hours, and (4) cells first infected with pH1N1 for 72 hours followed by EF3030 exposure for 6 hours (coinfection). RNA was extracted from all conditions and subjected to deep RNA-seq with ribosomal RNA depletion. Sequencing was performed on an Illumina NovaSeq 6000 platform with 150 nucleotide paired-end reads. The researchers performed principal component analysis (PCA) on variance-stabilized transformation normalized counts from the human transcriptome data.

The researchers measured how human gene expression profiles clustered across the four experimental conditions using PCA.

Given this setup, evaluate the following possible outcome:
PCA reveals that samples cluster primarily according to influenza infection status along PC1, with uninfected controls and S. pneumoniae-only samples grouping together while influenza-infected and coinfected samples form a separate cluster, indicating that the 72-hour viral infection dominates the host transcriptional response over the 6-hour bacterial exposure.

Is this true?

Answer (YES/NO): YES